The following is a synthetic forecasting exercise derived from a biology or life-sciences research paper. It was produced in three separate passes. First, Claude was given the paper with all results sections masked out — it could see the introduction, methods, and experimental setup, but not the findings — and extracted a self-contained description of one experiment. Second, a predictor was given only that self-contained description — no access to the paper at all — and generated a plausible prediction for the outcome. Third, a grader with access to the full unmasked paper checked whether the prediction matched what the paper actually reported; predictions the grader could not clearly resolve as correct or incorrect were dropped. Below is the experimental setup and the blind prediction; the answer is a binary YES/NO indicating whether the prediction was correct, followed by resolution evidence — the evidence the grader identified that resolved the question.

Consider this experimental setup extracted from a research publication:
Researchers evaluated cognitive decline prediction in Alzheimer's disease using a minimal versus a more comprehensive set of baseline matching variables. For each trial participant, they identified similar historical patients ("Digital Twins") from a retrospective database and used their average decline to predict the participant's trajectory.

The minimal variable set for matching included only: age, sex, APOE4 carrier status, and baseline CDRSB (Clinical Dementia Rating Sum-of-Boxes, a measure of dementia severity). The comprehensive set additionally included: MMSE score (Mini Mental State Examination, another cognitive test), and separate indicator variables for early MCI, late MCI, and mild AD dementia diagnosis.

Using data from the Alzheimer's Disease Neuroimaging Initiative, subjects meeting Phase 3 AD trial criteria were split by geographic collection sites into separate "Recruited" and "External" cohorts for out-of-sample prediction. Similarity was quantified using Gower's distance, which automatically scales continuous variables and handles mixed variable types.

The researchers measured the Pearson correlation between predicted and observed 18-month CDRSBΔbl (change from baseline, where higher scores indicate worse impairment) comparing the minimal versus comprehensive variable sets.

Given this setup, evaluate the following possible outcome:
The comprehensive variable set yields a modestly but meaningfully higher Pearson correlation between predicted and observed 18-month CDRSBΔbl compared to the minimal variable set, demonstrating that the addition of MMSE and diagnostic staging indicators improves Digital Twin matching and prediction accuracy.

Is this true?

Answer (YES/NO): YES